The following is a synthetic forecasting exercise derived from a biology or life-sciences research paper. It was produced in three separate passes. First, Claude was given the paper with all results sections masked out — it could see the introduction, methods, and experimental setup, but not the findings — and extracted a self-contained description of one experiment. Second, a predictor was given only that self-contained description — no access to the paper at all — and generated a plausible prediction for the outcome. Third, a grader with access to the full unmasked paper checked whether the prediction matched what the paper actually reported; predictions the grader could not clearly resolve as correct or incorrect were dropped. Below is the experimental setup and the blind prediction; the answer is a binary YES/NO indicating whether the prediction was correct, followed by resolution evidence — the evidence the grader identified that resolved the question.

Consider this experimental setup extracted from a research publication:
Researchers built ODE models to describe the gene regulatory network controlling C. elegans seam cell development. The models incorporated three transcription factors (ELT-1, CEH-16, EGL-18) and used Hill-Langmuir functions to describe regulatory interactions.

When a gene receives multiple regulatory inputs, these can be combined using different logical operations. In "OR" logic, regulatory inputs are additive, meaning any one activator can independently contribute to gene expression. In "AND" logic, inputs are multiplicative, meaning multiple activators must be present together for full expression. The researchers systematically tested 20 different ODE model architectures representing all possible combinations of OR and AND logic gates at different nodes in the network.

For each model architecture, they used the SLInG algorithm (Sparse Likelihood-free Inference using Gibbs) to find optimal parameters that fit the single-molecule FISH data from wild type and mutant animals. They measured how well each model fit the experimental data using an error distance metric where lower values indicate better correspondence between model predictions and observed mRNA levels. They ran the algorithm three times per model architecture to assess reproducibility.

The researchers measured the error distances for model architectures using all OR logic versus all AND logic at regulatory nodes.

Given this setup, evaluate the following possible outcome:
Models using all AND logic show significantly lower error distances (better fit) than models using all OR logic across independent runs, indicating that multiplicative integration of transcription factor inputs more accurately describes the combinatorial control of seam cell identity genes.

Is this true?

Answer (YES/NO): NO